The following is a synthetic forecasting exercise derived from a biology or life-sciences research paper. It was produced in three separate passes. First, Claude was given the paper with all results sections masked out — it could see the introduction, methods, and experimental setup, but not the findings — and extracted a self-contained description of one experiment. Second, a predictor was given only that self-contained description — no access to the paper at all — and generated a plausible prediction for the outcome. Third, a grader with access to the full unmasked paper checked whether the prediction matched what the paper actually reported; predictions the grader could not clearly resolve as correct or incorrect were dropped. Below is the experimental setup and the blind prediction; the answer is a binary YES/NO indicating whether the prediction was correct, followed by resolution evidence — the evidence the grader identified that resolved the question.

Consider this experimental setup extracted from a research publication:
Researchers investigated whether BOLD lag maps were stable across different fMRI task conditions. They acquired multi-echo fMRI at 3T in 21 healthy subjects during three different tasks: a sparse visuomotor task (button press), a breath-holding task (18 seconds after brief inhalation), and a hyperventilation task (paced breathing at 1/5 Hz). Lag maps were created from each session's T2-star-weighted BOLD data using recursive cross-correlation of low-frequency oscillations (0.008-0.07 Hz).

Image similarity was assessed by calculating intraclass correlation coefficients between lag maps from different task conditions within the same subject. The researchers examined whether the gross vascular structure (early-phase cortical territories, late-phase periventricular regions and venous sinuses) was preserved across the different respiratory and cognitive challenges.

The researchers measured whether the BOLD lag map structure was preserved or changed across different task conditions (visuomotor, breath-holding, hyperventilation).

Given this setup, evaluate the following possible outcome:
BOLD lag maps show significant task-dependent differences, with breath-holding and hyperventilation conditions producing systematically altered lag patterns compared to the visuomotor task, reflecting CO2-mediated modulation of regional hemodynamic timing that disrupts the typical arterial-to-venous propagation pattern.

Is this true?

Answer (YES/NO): NO